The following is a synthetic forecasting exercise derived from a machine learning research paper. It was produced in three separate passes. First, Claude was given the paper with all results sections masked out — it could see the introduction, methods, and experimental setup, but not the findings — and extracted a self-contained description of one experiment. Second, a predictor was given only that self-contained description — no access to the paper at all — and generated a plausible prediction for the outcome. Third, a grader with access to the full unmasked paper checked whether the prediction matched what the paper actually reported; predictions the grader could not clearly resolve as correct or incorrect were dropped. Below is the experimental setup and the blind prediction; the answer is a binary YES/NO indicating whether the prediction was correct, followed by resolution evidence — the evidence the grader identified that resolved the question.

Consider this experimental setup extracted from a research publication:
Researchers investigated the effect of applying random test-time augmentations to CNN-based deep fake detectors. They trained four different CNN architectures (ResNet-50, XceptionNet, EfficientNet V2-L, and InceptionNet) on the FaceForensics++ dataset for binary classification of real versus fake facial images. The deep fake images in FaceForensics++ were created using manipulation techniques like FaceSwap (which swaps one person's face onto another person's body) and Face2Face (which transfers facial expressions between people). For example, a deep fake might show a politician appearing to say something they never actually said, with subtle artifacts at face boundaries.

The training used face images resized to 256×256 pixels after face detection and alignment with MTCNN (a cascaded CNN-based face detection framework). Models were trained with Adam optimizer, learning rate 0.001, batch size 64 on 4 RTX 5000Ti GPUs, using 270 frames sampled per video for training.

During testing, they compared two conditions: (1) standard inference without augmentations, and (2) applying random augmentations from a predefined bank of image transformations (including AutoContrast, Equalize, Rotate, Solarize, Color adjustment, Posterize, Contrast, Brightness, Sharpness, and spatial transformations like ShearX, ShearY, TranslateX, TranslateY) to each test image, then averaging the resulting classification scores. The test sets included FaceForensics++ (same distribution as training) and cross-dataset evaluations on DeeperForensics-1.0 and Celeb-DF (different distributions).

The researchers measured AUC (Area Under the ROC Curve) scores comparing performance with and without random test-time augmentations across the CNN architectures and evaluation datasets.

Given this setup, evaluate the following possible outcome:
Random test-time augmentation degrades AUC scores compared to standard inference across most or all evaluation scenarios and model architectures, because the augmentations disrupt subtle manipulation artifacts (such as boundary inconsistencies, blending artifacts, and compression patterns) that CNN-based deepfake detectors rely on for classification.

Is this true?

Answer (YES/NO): YES